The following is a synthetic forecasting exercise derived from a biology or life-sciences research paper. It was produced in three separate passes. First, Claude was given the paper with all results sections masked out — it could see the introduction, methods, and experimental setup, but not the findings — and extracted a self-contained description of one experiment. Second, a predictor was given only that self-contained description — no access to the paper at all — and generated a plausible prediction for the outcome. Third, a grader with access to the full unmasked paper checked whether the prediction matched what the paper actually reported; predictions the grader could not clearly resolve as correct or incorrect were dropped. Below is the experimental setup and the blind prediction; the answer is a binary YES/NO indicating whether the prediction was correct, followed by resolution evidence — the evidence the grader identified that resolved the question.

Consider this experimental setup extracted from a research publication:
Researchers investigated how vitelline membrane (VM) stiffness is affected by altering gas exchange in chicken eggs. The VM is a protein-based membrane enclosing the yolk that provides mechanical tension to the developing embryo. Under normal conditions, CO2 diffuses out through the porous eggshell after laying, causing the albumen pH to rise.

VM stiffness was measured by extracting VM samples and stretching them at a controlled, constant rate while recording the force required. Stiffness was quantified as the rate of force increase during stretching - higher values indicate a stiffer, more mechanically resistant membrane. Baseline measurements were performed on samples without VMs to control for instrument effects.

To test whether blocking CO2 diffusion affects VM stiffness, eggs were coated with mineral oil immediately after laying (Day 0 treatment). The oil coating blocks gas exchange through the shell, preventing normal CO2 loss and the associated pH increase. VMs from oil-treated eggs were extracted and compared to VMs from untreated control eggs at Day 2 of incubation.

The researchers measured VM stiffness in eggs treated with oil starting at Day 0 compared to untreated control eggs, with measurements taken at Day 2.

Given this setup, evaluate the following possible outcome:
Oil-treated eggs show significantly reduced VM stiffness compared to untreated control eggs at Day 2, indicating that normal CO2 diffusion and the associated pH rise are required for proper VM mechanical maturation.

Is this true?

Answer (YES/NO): NO